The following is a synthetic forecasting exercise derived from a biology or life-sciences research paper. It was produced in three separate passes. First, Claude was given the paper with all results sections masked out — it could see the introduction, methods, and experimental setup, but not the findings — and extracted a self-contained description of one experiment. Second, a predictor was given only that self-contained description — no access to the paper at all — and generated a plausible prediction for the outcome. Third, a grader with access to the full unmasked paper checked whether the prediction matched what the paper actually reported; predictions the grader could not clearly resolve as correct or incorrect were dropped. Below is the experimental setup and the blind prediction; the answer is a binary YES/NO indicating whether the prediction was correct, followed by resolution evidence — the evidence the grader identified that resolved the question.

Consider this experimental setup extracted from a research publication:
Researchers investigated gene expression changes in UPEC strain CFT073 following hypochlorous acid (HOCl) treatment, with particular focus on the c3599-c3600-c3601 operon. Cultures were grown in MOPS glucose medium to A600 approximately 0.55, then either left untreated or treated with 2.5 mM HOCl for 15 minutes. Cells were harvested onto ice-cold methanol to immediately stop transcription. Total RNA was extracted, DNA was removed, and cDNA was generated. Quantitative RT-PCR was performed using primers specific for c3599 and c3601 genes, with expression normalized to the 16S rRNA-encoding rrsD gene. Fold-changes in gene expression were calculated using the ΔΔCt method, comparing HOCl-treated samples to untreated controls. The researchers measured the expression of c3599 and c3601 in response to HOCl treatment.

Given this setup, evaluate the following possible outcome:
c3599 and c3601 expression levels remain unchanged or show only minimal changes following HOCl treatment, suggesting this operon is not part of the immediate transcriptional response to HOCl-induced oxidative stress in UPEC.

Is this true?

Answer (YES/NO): NO